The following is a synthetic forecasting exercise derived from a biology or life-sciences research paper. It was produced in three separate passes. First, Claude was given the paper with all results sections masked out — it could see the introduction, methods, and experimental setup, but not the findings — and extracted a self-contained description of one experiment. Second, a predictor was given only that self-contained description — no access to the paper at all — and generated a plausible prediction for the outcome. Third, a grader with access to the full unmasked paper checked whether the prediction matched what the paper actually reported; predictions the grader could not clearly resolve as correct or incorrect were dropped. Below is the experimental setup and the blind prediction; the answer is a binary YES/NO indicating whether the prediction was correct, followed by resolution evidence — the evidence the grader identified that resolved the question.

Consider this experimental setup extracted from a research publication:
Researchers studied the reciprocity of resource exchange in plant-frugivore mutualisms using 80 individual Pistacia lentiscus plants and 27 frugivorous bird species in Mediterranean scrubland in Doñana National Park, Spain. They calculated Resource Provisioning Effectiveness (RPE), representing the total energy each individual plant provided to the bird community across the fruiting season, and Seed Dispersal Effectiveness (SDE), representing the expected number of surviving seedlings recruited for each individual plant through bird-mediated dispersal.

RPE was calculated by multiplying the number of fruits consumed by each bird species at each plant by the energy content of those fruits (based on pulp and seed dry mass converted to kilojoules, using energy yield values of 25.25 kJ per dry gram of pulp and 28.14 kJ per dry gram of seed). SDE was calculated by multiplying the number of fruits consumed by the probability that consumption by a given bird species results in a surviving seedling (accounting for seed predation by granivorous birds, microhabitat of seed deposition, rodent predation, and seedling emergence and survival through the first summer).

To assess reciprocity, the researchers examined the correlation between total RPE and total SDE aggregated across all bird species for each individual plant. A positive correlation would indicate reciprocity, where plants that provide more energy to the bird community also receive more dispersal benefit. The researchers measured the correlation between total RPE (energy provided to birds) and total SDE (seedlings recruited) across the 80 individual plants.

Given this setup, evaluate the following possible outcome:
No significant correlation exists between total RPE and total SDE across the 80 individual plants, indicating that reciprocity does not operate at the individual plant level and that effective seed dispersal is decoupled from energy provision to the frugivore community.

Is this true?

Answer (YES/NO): NO